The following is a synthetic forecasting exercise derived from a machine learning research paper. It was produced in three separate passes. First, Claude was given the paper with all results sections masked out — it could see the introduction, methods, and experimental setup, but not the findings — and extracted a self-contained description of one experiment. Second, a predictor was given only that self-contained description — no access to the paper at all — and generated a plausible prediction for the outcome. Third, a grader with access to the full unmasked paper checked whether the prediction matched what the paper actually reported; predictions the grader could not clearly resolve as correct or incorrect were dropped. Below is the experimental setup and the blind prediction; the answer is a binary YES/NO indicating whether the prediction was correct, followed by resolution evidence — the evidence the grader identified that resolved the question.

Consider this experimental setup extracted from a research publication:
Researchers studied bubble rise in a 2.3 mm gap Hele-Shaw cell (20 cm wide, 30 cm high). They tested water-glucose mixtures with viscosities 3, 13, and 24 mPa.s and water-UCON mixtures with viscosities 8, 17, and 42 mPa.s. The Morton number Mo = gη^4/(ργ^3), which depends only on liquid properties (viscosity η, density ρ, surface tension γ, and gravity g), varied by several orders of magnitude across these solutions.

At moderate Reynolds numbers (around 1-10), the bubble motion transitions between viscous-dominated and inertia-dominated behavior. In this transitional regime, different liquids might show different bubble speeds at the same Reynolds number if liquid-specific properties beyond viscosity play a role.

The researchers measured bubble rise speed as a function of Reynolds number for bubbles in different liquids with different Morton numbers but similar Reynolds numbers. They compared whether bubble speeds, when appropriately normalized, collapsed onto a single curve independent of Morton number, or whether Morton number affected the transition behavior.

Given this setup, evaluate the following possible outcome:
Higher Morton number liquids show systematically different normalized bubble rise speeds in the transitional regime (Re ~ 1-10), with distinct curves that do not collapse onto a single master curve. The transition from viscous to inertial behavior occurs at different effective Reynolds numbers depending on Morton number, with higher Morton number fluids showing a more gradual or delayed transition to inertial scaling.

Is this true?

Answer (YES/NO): NO